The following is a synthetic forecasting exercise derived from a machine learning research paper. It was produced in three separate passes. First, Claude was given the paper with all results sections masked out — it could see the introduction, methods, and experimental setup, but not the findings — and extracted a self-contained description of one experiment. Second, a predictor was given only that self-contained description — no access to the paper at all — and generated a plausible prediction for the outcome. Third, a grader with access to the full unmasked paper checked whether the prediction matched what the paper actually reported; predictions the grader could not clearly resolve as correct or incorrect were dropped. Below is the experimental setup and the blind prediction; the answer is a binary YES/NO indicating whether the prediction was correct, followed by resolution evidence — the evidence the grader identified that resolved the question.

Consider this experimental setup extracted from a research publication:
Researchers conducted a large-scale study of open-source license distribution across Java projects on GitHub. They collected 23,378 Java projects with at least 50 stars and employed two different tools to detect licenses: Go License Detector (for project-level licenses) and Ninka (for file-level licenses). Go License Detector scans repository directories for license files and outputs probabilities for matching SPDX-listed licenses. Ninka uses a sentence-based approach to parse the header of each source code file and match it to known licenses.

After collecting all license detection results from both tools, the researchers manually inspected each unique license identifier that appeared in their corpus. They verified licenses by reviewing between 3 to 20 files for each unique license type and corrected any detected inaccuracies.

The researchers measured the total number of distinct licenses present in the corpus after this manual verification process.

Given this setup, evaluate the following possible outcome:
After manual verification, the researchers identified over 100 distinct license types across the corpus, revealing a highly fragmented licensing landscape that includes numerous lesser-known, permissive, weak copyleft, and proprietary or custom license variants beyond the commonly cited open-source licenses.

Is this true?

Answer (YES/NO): NO